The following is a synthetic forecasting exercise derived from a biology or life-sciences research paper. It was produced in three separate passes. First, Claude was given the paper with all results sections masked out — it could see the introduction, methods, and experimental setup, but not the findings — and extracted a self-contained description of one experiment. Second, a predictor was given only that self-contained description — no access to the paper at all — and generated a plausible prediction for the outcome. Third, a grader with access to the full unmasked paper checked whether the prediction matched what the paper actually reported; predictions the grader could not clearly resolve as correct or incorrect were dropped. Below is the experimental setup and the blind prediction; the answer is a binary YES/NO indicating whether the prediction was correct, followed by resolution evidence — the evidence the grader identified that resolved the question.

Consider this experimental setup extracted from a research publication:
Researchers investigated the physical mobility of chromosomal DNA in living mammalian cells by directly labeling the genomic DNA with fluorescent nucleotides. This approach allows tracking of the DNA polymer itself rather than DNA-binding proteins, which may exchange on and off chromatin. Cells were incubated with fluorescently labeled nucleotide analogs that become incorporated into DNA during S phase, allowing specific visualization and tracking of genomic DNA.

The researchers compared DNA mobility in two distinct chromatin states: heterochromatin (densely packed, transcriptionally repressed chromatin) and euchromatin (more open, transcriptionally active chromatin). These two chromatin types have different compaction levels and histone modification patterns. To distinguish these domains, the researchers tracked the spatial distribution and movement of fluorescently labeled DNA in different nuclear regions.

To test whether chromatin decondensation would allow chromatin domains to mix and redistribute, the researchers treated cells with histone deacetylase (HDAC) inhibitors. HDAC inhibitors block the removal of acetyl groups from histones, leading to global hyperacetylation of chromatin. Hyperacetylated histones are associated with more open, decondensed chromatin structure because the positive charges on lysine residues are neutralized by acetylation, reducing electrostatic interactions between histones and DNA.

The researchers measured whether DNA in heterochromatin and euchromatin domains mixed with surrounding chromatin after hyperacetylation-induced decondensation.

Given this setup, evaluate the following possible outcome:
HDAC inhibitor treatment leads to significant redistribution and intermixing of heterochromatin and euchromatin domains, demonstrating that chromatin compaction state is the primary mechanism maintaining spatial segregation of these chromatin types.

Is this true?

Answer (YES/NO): NO